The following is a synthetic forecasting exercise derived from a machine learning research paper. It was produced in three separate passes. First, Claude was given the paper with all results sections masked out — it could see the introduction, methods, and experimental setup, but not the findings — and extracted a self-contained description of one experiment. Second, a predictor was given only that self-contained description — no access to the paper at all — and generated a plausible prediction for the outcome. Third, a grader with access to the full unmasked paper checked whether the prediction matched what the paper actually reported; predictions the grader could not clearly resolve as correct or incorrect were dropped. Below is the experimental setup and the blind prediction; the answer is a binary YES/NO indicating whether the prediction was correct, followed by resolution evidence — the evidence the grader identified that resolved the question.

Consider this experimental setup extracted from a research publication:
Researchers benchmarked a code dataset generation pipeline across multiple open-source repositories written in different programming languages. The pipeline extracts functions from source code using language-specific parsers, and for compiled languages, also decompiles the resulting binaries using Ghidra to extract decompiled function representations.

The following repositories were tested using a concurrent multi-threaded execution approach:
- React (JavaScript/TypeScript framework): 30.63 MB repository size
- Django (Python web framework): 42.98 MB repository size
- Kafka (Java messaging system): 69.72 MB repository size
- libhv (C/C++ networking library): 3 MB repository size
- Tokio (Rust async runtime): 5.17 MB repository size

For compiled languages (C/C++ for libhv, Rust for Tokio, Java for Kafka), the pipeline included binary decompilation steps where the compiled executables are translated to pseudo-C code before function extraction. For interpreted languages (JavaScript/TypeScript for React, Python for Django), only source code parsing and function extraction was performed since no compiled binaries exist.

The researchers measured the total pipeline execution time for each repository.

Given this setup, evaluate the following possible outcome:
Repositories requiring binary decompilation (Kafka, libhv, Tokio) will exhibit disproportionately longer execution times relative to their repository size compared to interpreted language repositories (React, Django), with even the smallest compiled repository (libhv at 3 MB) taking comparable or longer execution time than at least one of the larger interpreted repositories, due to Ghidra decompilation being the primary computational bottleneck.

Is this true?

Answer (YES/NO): NO